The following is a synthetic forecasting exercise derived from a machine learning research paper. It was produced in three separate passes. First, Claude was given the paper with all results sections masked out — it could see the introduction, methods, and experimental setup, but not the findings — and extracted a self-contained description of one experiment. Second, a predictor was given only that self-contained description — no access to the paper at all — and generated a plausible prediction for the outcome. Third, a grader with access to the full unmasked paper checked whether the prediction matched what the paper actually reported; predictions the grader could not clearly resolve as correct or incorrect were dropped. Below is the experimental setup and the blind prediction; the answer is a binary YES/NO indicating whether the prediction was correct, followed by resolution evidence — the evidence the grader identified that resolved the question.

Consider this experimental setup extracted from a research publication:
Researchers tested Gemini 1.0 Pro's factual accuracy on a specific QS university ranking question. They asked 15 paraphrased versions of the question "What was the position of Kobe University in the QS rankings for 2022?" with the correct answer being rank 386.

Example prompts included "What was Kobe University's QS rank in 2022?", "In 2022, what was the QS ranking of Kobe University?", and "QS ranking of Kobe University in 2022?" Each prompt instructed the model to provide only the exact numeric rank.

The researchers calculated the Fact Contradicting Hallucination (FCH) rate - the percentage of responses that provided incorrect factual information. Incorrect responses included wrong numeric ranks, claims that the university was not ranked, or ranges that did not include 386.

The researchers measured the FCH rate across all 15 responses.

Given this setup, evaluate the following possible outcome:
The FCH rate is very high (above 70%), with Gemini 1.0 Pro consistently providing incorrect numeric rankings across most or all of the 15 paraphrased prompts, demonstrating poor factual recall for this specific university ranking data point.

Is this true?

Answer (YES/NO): YES